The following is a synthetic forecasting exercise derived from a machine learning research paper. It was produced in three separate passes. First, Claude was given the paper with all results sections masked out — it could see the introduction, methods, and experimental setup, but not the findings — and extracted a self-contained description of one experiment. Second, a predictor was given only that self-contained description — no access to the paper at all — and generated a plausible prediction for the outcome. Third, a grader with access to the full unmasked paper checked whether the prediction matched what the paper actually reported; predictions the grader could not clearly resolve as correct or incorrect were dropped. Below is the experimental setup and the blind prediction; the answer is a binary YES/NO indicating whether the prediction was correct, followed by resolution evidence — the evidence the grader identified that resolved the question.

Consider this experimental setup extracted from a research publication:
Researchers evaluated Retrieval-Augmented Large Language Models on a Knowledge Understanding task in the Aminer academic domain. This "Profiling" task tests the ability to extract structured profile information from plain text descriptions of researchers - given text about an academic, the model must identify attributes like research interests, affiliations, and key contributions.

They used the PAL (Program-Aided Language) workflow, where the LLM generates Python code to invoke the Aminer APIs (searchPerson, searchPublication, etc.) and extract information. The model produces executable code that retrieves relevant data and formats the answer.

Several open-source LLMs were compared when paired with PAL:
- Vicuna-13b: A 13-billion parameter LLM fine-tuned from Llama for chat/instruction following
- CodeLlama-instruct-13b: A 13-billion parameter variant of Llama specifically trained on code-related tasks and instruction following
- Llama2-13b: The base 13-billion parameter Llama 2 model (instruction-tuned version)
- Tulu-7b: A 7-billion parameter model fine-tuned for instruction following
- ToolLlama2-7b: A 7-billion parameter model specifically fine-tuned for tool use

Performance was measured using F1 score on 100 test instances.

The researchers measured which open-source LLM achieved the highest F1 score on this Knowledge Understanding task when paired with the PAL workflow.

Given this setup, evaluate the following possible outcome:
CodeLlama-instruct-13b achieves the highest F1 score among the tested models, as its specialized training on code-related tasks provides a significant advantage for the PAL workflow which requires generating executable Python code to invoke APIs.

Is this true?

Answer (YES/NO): NO